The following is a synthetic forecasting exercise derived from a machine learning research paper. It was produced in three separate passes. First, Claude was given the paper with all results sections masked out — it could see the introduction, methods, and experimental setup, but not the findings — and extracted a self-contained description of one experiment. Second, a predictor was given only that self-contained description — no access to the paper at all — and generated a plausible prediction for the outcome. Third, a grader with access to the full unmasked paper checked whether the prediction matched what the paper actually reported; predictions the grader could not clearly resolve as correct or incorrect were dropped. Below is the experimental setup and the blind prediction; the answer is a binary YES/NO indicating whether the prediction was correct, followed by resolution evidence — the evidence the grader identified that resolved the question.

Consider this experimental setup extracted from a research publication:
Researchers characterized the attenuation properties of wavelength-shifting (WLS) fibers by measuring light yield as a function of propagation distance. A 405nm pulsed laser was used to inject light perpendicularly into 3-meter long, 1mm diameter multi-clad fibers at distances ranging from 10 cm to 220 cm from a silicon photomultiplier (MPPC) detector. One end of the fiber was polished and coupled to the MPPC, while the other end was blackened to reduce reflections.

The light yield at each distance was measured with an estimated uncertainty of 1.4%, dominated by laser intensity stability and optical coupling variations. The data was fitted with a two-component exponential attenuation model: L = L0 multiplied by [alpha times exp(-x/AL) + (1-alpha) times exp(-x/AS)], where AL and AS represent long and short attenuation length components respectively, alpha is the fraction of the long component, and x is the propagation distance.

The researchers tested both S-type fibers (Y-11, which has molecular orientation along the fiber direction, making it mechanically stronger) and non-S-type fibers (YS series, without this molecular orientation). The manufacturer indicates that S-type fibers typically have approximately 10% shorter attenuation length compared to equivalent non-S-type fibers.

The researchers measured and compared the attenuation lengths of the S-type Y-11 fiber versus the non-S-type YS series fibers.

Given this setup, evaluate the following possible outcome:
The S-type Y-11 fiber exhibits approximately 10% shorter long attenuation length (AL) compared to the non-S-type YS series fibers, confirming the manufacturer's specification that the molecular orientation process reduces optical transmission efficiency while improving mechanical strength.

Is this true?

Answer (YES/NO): NO